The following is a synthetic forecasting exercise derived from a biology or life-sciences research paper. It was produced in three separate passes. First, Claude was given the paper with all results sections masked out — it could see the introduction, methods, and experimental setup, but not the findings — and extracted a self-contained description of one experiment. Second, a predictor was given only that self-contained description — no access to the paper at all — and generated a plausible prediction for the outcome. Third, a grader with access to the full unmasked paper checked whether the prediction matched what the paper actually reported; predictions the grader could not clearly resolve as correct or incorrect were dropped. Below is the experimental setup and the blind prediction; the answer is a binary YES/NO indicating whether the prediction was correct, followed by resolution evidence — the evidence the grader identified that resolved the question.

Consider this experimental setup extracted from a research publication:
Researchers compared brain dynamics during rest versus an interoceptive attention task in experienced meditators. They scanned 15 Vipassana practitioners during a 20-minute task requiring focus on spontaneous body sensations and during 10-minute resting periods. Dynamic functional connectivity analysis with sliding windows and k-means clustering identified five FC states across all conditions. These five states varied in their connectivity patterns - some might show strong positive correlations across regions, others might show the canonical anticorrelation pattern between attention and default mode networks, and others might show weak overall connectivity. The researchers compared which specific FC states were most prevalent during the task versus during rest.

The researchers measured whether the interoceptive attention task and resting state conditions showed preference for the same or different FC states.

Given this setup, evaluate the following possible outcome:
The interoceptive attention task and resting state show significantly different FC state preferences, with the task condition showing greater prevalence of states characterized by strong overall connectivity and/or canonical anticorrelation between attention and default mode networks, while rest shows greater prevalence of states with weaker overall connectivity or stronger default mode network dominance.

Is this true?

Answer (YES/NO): NO